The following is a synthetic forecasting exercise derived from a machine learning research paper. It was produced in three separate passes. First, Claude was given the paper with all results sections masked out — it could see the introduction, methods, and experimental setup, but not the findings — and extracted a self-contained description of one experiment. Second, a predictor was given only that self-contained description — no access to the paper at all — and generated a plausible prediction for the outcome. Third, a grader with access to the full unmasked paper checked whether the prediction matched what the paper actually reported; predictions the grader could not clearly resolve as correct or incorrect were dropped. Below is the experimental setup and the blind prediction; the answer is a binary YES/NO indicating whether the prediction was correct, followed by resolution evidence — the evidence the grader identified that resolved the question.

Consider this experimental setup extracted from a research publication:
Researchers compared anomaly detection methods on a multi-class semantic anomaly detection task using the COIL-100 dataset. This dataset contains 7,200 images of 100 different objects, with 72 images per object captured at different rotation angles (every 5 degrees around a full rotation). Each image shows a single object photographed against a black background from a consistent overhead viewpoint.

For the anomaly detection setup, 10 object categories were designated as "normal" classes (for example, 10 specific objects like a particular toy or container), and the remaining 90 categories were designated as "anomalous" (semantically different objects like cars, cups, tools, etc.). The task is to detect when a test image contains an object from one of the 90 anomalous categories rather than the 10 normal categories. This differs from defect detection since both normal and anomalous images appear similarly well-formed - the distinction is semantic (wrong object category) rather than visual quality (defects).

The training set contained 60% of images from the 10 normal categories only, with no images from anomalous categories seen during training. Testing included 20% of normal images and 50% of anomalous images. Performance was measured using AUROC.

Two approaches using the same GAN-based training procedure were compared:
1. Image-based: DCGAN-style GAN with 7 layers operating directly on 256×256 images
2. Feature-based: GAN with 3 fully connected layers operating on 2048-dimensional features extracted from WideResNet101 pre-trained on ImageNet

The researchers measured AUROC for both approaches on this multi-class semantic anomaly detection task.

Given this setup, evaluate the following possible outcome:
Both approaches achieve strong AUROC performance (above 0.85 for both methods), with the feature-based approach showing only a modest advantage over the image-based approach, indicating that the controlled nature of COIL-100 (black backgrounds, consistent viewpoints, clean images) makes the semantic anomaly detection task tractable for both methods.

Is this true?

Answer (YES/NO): YES